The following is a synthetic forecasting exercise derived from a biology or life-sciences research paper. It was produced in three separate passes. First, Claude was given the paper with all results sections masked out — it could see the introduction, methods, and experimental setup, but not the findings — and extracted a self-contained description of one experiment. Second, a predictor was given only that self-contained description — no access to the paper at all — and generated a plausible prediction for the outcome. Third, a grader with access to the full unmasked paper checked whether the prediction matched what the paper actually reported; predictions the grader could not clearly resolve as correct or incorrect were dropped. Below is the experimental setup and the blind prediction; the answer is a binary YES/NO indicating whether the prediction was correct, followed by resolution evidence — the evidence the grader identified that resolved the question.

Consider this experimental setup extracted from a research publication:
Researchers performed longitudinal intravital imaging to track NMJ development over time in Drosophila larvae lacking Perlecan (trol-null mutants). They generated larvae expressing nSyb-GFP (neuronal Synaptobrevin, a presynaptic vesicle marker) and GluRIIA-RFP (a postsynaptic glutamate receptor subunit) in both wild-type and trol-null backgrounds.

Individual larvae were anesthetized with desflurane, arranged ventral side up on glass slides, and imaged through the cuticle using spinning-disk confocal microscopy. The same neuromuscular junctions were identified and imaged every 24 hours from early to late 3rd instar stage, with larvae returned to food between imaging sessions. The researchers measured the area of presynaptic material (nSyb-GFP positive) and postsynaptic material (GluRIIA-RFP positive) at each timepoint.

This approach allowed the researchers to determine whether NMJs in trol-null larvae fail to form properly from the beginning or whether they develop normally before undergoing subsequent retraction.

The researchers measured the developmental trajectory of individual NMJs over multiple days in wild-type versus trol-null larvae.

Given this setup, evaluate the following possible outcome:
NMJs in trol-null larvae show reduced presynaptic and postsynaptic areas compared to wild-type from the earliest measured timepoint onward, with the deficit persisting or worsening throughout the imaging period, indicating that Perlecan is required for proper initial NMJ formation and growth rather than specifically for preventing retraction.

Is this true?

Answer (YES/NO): NO